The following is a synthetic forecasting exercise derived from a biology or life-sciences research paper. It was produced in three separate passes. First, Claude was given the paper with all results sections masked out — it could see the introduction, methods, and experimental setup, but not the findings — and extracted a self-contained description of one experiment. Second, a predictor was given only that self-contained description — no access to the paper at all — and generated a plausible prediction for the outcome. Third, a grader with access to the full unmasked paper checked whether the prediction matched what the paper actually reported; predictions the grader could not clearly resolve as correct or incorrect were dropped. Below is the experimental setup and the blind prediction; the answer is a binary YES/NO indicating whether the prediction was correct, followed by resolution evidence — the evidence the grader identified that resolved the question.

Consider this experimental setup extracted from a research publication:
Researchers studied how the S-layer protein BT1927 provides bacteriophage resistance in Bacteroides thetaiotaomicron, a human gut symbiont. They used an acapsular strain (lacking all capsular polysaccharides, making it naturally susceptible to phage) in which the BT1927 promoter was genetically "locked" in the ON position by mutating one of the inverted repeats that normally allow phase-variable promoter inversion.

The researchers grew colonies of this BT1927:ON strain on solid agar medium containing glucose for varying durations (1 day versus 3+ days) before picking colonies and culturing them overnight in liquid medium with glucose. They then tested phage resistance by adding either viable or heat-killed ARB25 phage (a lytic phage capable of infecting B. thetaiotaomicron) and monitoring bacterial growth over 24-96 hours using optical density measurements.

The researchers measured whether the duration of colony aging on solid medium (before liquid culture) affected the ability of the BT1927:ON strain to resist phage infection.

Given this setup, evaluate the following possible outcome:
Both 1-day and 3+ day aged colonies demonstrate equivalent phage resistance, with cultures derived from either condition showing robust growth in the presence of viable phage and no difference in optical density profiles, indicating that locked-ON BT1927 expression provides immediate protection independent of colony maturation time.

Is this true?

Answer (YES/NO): NO